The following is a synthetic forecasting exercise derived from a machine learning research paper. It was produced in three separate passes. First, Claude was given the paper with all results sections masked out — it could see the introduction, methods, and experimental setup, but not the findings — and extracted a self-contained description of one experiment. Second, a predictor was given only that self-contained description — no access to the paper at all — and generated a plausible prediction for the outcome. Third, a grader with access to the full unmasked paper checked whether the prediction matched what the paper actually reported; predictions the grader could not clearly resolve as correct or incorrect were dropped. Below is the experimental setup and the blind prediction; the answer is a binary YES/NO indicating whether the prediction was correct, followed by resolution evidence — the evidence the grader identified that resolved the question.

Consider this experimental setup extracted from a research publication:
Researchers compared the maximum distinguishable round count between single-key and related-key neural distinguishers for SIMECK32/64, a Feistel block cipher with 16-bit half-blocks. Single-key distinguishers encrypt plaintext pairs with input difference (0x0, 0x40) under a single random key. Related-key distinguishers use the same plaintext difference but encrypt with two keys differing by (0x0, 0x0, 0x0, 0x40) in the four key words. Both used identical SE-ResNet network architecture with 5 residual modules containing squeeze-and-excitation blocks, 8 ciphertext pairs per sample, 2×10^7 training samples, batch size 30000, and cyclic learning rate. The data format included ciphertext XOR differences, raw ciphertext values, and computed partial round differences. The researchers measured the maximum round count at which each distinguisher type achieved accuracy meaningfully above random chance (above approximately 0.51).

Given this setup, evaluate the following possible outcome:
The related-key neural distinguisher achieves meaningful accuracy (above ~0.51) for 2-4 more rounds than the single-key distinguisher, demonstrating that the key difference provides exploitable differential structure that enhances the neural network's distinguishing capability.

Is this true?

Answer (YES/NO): YES